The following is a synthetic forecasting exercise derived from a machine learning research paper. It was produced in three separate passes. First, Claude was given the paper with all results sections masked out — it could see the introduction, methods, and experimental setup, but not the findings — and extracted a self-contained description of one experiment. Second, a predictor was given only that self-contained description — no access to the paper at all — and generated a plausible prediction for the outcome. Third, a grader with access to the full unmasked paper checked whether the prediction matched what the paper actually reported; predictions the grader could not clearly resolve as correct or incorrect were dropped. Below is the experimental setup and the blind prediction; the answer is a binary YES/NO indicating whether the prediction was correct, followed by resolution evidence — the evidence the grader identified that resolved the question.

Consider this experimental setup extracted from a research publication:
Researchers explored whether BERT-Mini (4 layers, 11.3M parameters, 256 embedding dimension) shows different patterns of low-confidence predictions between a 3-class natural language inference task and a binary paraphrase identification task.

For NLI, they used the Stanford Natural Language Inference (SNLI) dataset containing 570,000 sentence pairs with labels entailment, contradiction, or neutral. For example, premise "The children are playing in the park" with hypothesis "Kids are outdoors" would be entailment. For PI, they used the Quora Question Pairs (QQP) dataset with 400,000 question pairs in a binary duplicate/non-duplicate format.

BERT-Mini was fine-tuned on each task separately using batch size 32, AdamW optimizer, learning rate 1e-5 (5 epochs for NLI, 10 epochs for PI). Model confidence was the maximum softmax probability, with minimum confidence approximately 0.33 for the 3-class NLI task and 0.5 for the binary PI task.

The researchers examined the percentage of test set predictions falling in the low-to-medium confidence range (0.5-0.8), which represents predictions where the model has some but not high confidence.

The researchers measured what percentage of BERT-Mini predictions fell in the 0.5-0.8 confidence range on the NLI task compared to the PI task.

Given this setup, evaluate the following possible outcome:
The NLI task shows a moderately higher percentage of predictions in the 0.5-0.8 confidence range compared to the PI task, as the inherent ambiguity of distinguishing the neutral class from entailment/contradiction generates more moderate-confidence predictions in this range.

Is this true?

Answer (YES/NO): YES